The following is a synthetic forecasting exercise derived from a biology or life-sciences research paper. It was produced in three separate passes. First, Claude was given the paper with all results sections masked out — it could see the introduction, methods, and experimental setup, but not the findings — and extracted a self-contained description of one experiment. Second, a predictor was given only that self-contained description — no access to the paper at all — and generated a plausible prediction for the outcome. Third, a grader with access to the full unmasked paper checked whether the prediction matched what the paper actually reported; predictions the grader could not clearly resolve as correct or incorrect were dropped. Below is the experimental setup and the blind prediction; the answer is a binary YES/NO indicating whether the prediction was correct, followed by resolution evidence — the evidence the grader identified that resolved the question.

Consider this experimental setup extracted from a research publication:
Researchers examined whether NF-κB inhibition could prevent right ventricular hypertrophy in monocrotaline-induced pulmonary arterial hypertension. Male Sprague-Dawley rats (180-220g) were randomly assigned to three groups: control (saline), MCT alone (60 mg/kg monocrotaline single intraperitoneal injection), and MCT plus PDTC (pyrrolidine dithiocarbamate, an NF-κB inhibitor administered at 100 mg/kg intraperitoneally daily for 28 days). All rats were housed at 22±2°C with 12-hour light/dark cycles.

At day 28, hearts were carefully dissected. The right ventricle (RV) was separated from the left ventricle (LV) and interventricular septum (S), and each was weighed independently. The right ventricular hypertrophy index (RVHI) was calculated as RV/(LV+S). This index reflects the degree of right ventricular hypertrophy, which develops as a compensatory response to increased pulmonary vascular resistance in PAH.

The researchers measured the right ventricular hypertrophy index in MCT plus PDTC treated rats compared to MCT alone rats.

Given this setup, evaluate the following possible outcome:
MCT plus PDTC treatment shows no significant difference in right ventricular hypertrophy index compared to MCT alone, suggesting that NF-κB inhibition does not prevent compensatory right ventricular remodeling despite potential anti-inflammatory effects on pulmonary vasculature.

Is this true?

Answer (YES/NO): NO